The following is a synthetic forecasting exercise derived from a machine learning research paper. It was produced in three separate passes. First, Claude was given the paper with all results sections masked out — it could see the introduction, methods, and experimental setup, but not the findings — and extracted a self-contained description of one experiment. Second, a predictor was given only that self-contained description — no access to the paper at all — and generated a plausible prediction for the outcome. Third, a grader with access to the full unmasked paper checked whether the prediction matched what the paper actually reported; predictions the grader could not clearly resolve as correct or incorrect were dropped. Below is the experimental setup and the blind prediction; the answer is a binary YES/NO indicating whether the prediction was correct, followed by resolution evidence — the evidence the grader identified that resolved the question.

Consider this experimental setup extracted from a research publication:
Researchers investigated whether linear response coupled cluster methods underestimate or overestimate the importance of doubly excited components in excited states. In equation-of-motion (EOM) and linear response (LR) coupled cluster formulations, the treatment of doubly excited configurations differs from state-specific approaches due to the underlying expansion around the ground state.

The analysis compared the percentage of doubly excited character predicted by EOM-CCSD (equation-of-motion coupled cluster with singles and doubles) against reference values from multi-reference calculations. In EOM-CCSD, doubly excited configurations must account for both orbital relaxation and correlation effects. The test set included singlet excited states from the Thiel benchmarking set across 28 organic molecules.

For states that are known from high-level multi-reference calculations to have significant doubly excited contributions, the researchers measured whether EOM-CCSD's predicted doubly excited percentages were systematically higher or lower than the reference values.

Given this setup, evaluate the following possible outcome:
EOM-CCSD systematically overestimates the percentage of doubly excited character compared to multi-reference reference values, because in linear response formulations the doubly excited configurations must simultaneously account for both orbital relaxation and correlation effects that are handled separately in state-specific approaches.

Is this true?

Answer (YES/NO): NO